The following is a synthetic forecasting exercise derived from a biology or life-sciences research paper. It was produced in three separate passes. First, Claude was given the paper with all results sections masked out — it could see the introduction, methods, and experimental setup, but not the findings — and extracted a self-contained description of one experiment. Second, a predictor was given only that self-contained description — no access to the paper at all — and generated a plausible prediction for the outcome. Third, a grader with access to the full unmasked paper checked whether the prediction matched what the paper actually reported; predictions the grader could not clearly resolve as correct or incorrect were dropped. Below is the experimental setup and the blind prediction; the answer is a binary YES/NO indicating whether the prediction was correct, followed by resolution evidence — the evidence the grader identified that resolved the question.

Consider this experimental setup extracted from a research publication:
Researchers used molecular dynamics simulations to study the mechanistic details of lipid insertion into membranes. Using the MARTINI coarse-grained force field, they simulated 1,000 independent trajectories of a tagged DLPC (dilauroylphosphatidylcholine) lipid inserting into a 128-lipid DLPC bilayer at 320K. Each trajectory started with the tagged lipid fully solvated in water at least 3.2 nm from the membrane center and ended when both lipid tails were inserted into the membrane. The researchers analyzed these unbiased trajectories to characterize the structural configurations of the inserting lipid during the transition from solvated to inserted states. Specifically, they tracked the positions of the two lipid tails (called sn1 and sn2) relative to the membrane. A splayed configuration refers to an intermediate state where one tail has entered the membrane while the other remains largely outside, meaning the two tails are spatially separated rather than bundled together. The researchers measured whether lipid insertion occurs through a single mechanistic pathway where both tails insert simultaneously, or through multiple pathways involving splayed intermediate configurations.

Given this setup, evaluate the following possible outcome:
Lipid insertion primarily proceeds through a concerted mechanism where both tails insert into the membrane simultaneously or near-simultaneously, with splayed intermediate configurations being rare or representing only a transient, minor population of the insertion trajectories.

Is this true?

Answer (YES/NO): NO